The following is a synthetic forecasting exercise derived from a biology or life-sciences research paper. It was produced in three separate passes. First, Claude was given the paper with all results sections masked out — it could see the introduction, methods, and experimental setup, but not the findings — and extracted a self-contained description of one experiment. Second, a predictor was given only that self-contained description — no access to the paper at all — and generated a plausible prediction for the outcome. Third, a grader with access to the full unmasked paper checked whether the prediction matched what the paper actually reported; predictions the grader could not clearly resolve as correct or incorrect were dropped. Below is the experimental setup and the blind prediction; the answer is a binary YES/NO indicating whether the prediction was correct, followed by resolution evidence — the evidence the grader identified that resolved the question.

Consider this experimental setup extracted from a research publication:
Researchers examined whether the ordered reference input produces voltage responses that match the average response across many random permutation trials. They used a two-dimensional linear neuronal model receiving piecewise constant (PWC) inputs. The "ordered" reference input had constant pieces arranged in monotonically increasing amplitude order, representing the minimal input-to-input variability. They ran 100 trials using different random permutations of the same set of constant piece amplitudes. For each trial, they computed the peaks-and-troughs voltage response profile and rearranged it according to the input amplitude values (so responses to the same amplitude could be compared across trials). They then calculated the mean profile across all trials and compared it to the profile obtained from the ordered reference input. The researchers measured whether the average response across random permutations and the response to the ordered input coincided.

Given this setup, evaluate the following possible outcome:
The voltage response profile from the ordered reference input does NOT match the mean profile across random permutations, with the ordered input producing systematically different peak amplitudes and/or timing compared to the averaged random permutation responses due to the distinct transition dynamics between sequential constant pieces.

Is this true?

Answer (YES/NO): YES